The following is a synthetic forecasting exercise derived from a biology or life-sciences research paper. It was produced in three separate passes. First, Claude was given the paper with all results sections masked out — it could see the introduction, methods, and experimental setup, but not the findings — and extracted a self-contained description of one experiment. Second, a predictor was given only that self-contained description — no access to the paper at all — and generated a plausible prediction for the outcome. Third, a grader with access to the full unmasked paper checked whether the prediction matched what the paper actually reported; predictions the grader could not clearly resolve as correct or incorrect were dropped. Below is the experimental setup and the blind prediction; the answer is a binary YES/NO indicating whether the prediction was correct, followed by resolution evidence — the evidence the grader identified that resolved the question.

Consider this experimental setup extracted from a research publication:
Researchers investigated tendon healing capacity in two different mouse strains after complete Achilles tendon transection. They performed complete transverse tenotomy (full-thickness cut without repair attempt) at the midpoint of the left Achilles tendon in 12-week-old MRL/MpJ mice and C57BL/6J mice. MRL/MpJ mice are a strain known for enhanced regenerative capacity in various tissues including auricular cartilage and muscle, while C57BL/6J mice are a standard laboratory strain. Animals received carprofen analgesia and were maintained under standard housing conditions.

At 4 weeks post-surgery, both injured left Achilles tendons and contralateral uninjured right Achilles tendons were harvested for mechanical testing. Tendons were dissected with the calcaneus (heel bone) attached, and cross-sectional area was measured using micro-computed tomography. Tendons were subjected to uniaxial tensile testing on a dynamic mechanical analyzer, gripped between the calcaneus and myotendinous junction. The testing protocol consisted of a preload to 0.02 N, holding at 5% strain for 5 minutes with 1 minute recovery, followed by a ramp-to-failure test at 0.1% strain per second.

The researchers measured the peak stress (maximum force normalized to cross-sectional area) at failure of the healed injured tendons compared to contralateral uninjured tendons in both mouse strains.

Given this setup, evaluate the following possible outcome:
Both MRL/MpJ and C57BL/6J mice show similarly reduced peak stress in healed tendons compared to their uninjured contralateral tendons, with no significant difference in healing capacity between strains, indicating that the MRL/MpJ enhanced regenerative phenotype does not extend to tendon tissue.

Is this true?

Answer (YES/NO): NO